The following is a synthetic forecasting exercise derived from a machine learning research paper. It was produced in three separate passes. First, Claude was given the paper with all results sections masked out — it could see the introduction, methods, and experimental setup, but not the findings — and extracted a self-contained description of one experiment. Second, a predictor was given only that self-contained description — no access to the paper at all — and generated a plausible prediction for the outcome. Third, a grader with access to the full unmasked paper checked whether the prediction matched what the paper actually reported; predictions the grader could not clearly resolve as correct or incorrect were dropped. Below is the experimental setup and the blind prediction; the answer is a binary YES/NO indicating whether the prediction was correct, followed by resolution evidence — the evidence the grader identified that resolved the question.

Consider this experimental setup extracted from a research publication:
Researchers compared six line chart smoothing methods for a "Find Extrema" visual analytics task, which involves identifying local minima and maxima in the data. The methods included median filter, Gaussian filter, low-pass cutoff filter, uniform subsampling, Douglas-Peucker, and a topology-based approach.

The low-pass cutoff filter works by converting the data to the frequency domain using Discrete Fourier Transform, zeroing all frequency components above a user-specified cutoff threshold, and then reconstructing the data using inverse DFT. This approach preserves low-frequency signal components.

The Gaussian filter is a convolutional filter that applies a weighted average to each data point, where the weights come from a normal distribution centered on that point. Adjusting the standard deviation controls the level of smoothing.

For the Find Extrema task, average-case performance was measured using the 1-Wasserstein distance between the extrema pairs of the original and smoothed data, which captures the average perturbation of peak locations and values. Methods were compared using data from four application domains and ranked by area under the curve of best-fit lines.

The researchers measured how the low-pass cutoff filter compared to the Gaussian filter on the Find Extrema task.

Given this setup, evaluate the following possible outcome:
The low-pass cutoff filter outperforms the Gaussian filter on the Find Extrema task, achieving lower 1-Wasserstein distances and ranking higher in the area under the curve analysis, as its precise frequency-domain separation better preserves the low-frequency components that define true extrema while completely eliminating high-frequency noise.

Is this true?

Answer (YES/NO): NO